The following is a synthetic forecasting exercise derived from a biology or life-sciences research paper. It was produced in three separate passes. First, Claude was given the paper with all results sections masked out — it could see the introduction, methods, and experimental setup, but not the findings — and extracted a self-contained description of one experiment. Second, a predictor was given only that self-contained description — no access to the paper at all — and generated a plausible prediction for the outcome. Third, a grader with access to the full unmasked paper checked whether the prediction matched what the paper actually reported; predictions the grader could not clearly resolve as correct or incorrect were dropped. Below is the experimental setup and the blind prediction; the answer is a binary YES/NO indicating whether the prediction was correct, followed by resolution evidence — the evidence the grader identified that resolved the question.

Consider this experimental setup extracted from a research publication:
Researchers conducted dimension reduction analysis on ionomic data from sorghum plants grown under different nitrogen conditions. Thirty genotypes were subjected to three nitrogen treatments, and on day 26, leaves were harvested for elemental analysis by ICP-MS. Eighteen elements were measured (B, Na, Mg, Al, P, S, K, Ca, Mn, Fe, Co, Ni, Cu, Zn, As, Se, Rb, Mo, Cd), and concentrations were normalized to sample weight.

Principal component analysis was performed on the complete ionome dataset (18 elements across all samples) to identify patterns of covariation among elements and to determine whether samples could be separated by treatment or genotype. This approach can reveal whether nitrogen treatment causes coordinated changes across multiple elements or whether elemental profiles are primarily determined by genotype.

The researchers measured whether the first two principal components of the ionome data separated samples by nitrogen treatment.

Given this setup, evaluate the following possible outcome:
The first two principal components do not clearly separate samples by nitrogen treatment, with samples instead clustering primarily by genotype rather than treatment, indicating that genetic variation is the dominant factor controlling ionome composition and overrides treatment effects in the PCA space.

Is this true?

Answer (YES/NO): NO